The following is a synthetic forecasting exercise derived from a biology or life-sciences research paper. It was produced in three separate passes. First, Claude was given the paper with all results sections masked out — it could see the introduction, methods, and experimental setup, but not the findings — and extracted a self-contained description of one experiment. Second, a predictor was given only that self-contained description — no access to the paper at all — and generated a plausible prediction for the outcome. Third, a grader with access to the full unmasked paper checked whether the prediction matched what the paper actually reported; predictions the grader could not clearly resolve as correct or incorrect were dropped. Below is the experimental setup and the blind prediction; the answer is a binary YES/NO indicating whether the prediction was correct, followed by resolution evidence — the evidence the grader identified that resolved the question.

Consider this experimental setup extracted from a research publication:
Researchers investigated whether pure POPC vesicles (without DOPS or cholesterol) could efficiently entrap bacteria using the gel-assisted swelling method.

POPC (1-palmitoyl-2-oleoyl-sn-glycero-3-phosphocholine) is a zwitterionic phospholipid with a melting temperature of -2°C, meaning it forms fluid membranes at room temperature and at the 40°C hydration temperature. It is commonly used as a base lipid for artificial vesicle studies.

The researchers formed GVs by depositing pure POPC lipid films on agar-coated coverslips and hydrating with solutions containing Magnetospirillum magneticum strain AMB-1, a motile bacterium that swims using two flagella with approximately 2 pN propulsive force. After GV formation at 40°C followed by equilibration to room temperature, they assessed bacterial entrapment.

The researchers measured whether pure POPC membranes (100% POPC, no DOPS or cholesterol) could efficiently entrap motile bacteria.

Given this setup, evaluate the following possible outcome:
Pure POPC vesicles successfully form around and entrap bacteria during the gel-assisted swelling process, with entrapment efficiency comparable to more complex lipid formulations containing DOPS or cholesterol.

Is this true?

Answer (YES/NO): NO